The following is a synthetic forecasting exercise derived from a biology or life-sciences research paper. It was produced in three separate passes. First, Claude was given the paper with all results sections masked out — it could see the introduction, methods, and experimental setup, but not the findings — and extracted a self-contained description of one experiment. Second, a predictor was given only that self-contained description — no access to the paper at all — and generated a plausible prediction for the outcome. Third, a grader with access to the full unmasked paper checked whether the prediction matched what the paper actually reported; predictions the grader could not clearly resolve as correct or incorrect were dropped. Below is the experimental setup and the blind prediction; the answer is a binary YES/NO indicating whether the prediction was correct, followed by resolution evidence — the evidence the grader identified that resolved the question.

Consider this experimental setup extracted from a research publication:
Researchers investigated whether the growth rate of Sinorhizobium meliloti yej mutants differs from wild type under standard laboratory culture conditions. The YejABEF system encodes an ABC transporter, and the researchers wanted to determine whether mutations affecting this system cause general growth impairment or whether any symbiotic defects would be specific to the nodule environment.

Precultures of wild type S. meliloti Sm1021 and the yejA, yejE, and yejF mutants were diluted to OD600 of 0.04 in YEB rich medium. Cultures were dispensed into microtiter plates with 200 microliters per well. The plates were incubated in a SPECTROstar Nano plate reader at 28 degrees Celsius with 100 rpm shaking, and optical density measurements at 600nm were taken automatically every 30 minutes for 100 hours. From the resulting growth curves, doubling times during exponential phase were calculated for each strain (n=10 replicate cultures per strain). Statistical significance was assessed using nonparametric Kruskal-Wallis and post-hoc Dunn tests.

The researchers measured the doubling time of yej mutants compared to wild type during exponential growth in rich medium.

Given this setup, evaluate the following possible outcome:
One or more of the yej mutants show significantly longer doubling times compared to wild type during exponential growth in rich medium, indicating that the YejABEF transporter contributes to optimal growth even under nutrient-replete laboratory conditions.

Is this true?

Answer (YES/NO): NO